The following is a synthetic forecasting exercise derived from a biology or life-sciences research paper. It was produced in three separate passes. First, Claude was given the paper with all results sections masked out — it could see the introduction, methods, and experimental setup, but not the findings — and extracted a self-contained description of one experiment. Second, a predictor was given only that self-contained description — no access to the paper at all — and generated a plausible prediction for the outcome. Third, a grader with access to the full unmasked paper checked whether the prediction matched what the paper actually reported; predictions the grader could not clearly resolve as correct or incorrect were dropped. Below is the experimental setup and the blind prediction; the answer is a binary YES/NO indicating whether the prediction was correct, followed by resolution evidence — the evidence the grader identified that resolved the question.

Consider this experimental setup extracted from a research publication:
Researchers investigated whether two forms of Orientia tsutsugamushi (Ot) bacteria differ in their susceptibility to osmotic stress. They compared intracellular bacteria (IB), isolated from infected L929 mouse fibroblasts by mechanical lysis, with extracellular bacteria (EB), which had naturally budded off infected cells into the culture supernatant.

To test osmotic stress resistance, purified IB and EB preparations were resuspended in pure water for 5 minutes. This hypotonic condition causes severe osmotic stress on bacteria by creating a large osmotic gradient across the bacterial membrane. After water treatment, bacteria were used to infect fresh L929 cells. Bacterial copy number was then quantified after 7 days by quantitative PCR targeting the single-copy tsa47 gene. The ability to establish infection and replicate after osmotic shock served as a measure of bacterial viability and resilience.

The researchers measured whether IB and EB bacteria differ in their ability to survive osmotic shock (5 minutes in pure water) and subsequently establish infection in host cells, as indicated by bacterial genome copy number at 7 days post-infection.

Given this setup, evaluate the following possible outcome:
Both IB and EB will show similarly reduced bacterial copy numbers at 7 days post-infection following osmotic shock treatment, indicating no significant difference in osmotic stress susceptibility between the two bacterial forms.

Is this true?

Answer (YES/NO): NO